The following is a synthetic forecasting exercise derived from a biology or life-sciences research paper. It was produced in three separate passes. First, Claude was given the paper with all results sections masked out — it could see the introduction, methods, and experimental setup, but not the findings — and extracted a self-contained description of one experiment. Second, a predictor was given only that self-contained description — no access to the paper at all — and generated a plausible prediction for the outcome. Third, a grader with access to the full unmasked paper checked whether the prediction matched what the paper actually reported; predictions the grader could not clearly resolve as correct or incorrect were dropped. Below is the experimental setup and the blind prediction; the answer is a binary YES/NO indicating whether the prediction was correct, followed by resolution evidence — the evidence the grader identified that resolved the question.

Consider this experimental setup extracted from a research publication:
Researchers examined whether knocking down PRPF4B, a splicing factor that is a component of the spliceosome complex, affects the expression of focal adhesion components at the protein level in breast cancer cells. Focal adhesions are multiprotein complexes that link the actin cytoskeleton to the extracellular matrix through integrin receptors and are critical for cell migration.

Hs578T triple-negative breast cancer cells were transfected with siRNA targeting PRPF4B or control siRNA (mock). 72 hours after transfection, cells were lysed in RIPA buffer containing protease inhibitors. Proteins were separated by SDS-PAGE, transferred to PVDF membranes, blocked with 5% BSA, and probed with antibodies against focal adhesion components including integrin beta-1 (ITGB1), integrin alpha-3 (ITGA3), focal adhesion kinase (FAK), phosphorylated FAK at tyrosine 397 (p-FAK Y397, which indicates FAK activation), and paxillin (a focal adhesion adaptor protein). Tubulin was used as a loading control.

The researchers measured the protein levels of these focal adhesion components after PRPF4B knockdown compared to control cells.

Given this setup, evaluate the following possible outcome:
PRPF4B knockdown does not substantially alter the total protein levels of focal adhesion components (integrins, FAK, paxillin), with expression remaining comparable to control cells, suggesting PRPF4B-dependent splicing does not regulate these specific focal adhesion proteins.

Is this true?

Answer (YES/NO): NO